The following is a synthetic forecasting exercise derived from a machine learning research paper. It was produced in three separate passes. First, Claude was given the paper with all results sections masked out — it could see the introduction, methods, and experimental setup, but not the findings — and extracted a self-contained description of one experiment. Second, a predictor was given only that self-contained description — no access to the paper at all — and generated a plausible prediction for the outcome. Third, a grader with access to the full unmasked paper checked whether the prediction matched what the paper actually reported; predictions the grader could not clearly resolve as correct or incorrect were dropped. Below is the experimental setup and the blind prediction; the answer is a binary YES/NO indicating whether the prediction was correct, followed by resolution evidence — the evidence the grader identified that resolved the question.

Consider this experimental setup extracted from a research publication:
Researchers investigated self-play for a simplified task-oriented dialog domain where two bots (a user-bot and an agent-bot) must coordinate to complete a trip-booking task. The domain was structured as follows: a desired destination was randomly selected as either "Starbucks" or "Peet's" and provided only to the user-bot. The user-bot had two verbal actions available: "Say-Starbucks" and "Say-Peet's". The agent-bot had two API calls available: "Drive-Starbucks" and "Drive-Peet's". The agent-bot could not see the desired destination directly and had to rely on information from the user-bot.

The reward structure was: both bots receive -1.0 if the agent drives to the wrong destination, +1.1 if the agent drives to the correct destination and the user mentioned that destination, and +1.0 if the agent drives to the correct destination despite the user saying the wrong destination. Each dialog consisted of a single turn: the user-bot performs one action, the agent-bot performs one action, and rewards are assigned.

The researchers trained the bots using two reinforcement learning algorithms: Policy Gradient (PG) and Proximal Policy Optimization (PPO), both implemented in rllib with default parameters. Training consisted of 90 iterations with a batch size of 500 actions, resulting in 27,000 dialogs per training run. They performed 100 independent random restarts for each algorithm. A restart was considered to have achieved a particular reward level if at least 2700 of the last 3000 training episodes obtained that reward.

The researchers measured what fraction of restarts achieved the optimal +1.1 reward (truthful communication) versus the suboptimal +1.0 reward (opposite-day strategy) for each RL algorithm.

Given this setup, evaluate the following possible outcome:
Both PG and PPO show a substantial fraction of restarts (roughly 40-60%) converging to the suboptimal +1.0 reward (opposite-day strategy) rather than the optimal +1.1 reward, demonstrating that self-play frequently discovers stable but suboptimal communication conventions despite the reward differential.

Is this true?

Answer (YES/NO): NO